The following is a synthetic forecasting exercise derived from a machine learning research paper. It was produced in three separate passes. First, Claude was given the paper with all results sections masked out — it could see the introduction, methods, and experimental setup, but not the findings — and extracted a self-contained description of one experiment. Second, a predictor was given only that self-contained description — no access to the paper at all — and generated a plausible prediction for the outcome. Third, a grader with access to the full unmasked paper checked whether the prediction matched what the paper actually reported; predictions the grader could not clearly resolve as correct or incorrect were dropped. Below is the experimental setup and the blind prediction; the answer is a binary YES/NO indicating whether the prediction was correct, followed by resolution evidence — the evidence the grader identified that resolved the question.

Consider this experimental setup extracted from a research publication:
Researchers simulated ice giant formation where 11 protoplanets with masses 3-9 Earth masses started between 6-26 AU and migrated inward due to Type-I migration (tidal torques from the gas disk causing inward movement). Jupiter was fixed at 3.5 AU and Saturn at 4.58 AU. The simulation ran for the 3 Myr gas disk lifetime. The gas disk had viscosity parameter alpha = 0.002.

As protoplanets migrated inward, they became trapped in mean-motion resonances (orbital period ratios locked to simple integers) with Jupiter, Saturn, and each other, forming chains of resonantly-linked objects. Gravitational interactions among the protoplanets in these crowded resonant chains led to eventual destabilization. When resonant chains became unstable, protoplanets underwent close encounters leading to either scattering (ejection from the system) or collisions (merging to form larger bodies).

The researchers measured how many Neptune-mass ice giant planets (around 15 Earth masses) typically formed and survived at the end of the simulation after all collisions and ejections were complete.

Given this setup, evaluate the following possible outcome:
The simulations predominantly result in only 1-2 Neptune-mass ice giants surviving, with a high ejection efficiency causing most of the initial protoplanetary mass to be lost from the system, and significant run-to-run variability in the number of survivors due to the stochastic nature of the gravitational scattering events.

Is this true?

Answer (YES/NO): NO